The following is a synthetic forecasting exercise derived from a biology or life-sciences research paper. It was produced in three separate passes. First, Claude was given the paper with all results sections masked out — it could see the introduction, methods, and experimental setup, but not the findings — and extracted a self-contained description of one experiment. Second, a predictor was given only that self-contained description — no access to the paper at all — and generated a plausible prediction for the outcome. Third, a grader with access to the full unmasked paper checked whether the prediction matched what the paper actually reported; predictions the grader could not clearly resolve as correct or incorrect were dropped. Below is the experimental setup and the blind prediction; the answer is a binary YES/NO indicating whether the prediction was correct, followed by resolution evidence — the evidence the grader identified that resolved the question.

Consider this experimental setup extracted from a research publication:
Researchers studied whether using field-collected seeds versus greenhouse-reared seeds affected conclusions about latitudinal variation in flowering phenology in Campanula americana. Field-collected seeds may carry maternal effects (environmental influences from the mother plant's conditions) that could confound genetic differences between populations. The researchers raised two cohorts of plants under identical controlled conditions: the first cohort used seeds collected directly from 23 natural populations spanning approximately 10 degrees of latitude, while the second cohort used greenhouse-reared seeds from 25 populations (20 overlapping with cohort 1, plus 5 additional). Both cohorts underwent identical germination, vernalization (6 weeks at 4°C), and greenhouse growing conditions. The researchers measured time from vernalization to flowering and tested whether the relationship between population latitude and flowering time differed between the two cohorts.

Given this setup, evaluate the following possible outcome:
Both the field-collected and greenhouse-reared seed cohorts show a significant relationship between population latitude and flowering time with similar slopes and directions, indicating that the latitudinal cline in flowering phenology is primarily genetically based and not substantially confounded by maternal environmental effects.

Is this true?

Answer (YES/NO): YES